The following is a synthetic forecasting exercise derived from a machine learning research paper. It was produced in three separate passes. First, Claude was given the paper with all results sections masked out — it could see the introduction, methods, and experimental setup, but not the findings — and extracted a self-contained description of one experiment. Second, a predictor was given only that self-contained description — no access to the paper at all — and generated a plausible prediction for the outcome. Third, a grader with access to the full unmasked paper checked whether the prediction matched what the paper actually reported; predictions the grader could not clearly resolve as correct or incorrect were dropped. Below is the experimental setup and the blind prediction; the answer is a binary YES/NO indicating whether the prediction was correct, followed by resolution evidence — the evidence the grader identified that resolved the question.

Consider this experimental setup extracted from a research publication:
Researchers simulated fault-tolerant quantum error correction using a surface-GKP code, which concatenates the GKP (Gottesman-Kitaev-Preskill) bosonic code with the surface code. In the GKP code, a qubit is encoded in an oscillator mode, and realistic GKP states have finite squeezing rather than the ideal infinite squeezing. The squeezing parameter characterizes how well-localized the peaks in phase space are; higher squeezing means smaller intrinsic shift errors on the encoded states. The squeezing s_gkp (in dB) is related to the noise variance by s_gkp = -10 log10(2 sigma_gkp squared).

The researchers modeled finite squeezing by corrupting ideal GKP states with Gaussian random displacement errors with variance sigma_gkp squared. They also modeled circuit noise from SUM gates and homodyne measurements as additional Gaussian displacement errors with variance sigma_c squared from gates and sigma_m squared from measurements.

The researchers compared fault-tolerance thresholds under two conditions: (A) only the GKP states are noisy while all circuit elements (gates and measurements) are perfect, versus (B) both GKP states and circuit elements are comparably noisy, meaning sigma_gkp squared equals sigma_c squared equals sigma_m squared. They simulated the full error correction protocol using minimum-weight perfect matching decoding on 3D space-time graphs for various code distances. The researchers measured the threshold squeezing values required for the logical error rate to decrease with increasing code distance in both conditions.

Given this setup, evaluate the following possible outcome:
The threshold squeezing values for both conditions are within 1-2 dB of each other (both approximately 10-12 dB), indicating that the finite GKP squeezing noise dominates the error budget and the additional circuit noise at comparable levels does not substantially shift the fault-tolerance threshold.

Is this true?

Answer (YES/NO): NO